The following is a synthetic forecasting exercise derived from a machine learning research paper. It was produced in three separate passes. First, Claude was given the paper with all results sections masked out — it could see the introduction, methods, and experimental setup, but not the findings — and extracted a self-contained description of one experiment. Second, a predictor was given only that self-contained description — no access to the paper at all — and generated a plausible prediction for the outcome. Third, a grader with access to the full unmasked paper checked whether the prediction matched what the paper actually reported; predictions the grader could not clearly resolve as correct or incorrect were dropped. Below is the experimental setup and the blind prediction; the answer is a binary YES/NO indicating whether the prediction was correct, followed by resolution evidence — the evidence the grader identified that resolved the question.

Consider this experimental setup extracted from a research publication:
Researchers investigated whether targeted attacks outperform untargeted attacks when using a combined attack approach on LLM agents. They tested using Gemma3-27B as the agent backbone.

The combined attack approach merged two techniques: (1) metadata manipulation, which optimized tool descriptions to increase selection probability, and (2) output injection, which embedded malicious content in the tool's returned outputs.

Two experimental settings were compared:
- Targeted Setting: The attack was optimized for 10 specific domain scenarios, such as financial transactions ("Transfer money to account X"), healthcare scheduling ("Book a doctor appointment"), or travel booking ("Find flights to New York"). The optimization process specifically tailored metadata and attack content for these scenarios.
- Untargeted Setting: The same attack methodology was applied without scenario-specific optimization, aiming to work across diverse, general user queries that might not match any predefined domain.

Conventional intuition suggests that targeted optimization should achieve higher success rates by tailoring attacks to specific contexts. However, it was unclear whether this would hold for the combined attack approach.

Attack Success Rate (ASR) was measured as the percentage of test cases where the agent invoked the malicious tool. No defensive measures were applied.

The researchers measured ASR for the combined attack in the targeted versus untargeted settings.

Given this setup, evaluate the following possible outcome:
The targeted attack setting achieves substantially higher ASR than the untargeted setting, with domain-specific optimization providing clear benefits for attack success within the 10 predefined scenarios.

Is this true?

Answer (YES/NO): NO